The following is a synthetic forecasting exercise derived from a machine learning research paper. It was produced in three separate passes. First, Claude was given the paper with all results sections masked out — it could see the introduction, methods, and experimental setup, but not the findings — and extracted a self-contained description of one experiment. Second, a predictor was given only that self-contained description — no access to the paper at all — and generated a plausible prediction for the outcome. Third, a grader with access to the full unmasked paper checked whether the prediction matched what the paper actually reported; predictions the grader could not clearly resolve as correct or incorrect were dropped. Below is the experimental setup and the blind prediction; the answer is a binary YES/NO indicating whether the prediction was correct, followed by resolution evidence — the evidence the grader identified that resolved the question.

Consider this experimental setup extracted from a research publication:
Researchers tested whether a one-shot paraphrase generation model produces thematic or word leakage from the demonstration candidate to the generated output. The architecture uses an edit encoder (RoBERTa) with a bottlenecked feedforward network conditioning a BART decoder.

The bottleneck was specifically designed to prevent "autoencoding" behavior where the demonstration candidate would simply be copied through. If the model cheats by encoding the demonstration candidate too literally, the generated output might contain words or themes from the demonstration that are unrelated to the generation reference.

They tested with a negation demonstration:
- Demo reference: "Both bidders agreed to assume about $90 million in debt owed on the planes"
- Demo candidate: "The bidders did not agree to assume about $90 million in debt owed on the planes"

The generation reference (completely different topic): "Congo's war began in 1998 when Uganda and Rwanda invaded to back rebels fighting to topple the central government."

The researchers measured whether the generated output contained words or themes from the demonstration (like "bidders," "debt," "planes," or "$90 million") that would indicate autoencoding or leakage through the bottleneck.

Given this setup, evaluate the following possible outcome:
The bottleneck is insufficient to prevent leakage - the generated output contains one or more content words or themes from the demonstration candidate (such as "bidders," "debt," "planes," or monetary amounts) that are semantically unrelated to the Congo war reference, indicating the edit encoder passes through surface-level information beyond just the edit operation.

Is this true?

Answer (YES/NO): NO